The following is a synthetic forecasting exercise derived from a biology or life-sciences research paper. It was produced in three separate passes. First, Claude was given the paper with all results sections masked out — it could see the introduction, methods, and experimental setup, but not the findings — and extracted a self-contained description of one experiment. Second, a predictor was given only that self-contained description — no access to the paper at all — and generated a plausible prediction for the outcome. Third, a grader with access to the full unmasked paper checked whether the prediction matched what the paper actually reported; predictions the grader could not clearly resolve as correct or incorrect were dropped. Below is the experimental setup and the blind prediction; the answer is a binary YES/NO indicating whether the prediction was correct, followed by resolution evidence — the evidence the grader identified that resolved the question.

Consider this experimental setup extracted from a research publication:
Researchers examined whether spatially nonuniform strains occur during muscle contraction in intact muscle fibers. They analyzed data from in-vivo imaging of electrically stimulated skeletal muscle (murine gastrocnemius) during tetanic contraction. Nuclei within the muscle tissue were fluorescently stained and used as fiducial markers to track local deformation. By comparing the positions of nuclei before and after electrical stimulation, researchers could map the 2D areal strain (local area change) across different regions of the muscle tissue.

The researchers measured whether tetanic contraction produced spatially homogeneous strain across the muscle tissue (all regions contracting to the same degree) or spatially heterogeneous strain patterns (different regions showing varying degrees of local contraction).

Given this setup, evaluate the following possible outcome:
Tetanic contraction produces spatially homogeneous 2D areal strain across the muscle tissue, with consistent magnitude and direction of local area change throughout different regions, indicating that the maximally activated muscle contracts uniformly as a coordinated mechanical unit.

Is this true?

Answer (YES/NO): NO